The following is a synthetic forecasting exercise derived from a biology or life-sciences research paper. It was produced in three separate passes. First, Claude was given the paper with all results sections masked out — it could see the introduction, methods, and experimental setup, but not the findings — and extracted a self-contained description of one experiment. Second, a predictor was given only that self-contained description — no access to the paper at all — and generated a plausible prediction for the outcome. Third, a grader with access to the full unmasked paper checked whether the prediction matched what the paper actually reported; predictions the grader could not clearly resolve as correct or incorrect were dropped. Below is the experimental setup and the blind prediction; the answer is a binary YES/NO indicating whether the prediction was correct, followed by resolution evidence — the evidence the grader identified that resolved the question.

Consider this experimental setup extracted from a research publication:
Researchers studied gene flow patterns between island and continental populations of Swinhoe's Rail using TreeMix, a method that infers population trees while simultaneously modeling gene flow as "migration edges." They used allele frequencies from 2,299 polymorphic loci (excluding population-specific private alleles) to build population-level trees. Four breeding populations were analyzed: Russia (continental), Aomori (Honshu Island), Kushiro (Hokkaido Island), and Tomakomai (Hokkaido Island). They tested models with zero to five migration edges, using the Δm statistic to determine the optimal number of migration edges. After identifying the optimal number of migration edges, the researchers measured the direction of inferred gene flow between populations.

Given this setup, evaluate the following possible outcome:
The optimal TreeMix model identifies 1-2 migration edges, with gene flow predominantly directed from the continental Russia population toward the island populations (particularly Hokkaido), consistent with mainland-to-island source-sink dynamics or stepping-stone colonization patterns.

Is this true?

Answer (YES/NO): NO